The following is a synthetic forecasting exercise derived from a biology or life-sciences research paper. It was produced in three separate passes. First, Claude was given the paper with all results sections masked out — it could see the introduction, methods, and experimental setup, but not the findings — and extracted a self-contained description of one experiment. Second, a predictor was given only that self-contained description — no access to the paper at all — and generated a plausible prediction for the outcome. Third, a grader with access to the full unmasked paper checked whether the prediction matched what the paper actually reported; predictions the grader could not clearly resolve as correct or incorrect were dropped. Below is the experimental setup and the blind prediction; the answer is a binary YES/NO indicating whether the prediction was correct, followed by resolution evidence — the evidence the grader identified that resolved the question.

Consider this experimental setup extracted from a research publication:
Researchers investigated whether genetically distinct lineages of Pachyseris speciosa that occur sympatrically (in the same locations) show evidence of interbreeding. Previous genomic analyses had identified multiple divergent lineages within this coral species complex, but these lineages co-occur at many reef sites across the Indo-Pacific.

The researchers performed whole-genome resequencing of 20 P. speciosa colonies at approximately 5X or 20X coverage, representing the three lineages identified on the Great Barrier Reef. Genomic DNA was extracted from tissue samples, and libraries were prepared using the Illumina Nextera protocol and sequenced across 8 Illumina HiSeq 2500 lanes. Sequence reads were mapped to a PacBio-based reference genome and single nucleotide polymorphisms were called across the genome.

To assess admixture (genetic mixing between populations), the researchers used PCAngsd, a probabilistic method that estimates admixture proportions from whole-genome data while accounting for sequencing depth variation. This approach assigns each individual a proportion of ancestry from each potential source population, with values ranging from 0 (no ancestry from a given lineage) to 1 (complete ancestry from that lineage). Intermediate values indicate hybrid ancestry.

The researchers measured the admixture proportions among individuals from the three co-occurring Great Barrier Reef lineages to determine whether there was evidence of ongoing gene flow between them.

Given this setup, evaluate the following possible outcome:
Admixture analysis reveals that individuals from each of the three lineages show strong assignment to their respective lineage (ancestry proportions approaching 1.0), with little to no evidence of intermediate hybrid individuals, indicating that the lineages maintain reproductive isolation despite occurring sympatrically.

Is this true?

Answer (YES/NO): YES